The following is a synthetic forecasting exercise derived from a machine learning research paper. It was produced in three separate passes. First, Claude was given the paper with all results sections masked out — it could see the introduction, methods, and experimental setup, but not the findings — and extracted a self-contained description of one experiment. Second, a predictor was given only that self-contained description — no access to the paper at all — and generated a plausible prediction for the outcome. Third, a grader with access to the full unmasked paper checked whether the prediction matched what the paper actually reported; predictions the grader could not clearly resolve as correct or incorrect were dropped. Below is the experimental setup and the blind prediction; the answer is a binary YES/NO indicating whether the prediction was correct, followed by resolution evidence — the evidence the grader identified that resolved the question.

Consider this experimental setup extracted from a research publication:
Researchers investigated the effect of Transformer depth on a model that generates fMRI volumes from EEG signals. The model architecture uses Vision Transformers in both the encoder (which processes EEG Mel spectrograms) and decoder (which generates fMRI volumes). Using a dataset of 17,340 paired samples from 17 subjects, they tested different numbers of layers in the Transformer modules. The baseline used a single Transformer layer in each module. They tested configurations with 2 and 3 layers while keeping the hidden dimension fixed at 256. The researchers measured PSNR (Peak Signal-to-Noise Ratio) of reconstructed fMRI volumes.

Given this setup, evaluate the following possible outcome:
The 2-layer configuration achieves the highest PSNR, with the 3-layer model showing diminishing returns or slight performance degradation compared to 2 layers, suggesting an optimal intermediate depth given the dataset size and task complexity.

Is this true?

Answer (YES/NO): NO